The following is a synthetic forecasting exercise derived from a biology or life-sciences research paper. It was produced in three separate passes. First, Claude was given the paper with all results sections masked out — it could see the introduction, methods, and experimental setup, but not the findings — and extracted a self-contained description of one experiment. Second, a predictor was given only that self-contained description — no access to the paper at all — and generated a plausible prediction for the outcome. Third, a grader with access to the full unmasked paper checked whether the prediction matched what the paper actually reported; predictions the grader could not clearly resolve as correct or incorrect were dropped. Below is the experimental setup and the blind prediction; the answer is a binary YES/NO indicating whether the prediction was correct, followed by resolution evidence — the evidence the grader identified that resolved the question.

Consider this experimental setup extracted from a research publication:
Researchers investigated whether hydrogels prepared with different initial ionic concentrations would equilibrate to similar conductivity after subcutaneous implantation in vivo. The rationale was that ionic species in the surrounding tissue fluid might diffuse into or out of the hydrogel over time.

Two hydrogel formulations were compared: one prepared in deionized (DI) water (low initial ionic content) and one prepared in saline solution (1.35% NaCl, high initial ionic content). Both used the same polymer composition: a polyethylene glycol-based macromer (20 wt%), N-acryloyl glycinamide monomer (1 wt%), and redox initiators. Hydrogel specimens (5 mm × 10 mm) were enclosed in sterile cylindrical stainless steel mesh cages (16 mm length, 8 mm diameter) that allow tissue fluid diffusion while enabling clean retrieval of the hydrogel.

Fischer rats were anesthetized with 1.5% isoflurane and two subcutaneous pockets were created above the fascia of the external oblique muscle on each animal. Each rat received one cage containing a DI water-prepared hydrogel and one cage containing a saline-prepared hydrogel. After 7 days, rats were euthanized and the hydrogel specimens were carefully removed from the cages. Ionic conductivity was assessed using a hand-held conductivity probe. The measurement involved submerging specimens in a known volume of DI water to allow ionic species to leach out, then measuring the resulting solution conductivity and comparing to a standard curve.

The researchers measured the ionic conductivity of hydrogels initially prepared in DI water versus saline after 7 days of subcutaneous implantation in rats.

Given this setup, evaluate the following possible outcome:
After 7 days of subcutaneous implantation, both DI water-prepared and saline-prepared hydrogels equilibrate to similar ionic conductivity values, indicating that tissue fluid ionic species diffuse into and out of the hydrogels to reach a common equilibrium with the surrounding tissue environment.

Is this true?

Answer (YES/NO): YES